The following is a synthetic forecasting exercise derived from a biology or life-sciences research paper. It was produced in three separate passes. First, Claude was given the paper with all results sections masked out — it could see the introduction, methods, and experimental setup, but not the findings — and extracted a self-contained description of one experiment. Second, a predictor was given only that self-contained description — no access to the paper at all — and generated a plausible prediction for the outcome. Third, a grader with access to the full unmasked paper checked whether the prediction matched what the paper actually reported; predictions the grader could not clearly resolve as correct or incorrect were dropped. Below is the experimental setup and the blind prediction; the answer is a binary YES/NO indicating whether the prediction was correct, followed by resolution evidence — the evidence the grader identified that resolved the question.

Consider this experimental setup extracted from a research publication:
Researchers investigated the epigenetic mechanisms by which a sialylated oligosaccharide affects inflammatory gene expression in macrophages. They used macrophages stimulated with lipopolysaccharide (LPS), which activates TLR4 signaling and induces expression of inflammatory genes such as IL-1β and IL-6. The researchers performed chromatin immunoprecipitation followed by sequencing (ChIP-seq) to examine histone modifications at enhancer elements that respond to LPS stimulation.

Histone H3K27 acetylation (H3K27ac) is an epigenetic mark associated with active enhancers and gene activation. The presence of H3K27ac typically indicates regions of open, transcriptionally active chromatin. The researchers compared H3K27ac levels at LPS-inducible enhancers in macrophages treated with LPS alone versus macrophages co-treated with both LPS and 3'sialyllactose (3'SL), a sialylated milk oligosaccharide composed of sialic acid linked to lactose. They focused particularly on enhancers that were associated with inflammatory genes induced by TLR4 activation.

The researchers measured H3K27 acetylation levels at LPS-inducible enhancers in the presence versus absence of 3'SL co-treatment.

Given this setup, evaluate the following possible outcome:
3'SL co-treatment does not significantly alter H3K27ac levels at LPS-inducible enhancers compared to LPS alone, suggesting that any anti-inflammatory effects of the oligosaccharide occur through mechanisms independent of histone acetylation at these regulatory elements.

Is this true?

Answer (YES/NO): NO